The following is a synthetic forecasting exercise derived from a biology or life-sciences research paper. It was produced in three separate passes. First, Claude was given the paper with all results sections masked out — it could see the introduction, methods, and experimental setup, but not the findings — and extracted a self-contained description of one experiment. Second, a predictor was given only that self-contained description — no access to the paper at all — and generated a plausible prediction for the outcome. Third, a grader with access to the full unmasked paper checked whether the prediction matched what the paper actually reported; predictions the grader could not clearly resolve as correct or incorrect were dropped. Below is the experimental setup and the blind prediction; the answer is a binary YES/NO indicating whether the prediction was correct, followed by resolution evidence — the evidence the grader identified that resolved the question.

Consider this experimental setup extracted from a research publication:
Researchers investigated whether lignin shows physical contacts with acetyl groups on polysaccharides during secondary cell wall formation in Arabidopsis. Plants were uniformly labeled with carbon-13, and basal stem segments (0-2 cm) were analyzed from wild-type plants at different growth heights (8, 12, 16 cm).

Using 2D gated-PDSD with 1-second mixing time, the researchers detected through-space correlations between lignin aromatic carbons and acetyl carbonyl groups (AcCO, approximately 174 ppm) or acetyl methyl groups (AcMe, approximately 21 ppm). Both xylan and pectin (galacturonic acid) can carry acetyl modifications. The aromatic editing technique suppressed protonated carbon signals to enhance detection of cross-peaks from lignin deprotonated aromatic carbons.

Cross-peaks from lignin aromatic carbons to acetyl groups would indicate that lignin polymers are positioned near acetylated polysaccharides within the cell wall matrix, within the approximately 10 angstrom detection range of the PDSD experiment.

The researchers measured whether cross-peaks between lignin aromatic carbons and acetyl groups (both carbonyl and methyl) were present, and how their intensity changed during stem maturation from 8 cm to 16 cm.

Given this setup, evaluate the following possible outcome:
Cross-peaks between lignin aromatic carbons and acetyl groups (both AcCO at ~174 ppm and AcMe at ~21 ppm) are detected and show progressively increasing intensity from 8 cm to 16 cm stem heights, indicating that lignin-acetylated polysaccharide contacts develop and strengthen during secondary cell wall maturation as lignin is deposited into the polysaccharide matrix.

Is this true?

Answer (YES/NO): NO